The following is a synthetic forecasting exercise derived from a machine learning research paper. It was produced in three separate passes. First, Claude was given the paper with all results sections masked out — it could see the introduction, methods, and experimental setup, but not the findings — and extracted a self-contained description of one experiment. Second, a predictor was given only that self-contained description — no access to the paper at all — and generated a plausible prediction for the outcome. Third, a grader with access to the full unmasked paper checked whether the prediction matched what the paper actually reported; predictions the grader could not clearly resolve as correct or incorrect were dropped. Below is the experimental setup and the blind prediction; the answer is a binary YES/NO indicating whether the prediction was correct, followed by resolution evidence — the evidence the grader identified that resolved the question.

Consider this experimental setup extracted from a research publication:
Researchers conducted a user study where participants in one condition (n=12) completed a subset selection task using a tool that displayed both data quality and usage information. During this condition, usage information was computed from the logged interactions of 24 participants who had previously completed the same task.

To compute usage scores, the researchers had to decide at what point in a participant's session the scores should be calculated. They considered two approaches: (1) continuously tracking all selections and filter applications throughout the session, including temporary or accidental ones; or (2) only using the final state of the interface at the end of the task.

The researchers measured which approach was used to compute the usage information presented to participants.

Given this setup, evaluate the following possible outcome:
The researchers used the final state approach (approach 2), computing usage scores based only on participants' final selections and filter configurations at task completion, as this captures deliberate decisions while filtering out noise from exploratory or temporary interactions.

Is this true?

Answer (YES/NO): YES